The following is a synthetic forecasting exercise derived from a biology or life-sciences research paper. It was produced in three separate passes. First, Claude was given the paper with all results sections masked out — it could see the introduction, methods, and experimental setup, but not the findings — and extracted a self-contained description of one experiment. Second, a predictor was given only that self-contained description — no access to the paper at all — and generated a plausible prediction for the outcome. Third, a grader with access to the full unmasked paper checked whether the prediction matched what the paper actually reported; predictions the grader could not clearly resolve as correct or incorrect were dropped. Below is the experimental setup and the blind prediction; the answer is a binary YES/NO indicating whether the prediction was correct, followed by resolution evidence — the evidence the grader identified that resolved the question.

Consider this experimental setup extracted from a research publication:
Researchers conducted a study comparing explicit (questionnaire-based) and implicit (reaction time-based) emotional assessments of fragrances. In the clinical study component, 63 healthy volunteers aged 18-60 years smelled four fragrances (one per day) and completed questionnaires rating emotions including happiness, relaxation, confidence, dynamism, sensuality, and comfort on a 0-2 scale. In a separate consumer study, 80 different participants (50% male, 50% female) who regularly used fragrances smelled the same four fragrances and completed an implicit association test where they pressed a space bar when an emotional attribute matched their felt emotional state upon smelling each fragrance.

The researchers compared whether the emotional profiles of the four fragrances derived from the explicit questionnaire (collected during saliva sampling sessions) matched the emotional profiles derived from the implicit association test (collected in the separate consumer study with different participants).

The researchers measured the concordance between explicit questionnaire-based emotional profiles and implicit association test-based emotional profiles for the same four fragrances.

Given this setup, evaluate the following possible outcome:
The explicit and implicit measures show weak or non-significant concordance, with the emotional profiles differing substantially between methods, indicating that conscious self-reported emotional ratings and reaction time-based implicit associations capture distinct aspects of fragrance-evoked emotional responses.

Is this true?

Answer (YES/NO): NO